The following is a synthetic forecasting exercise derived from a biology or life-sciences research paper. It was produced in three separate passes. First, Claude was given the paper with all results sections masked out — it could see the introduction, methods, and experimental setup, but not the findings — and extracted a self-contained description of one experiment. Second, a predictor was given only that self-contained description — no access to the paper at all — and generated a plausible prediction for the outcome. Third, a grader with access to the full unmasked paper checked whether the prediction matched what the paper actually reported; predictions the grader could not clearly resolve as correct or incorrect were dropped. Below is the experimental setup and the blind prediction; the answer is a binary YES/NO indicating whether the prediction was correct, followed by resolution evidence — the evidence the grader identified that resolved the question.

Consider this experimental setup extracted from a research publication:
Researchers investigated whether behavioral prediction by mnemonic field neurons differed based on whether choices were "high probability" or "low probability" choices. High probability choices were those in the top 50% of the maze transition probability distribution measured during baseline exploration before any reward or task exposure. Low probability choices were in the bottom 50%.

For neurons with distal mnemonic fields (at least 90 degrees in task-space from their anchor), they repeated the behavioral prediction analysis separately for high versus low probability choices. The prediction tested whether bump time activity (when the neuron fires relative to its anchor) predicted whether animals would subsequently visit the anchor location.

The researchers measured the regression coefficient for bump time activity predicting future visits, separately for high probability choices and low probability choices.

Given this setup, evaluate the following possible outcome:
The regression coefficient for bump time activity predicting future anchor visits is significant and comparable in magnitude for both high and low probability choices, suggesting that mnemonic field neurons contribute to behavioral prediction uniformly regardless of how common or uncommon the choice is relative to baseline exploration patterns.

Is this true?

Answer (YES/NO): NO